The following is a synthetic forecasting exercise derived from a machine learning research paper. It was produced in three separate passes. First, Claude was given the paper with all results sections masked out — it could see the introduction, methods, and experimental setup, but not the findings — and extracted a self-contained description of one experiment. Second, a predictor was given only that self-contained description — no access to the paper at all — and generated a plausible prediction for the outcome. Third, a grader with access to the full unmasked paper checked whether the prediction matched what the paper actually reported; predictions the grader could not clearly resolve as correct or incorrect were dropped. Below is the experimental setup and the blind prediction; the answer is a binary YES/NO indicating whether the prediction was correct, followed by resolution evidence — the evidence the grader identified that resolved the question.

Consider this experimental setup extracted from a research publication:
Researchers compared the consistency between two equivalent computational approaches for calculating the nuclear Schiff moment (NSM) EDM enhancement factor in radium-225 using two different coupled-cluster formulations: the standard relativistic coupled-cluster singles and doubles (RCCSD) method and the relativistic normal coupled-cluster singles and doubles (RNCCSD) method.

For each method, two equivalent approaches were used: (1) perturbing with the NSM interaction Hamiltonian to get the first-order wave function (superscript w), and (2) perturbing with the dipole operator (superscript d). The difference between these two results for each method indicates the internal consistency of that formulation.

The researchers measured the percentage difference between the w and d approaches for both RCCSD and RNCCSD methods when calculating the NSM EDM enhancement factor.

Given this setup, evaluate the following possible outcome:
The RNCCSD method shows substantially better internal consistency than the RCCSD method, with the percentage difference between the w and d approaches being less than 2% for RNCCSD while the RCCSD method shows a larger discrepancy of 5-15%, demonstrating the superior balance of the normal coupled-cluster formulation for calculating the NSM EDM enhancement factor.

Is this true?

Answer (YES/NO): NO